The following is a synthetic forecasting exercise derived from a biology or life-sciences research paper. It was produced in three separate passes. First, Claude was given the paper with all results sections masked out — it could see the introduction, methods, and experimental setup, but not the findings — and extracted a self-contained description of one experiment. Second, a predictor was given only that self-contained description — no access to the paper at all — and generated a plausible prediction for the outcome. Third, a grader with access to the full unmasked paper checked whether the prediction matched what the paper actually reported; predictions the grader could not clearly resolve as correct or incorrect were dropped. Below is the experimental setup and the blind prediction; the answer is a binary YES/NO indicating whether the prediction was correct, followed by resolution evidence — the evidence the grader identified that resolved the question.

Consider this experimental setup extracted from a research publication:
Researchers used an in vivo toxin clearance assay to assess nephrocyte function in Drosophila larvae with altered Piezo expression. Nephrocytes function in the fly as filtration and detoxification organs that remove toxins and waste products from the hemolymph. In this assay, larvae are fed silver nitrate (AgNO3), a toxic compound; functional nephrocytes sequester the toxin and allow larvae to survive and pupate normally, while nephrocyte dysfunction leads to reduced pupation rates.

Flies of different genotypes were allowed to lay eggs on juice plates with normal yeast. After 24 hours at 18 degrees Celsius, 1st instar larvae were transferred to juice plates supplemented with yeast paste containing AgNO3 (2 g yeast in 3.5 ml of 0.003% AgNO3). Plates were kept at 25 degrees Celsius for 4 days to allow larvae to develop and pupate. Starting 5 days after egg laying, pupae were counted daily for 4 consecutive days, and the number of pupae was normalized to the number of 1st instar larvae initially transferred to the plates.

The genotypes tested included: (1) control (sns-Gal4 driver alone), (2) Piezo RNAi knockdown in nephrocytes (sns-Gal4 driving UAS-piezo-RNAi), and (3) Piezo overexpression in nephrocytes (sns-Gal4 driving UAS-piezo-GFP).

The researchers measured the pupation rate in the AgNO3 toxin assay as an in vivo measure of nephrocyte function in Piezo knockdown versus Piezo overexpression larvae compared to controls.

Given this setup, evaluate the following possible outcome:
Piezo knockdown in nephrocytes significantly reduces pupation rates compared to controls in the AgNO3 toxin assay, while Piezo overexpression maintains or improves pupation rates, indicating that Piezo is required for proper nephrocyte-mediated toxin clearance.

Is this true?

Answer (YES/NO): NO